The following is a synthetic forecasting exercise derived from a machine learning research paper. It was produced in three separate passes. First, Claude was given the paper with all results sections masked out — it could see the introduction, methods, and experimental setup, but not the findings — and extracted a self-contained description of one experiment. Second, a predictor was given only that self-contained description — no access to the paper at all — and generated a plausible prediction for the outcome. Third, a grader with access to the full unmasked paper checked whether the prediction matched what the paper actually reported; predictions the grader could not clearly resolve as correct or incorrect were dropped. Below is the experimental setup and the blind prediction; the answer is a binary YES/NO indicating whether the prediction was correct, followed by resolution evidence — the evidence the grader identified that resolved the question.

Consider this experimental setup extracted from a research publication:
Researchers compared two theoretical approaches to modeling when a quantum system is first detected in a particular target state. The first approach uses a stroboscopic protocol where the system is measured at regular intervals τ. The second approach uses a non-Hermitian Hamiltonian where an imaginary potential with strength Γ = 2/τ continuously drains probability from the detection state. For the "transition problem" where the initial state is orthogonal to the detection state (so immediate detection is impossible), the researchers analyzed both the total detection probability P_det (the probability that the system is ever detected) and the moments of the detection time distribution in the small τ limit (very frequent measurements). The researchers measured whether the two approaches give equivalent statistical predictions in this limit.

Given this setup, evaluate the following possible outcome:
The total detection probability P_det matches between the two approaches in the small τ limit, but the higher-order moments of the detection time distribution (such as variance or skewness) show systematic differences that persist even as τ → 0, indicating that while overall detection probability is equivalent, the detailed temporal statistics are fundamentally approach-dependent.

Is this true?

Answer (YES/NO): NO